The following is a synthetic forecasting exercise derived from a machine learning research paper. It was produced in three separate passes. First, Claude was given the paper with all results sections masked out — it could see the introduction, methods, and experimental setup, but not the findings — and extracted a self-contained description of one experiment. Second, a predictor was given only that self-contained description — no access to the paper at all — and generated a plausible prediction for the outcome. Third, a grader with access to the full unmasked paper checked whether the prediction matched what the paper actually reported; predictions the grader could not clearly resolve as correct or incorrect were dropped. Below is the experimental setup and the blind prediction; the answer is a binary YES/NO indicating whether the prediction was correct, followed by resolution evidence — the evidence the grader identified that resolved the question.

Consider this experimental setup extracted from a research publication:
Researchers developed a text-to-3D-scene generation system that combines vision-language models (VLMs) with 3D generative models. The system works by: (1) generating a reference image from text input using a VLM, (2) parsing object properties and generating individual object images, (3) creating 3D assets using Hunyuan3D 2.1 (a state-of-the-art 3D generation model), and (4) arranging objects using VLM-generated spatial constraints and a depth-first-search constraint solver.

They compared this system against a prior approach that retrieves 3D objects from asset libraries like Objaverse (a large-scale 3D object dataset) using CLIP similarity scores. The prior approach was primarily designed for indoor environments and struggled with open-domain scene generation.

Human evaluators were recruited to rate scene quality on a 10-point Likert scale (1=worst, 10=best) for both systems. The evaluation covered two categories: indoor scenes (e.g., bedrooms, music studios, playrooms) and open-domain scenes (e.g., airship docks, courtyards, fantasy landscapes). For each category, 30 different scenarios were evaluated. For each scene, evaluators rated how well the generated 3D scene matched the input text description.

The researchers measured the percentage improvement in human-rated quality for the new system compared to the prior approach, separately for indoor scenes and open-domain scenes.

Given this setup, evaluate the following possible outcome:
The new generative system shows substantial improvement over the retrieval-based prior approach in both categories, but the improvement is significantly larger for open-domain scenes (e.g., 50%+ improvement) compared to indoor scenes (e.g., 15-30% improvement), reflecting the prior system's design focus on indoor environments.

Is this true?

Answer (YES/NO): NO